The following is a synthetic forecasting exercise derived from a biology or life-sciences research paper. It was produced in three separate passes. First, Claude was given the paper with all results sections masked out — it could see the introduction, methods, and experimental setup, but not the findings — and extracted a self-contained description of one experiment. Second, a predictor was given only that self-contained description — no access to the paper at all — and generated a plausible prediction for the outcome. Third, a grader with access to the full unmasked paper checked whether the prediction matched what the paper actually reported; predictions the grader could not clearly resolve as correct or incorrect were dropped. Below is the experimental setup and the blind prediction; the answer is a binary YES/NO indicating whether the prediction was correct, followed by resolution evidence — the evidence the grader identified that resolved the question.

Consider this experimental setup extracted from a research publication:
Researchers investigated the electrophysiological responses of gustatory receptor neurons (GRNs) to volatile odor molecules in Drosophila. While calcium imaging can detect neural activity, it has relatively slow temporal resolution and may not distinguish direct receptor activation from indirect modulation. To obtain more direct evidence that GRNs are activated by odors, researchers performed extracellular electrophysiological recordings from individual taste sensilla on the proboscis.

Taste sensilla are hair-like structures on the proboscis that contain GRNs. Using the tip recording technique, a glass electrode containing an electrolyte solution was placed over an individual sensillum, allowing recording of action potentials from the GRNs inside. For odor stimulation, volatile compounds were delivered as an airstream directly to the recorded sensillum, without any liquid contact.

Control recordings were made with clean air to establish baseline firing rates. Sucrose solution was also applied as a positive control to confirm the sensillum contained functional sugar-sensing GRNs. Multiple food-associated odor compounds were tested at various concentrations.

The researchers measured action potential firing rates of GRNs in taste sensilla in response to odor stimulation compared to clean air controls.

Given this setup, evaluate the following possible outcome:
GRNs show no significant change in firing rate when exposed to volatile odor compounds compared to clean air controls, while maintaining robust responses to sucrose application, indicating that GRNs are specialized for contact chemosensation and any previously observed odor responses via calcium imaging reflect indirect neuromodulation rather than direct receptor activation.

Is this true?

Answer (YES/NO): NO